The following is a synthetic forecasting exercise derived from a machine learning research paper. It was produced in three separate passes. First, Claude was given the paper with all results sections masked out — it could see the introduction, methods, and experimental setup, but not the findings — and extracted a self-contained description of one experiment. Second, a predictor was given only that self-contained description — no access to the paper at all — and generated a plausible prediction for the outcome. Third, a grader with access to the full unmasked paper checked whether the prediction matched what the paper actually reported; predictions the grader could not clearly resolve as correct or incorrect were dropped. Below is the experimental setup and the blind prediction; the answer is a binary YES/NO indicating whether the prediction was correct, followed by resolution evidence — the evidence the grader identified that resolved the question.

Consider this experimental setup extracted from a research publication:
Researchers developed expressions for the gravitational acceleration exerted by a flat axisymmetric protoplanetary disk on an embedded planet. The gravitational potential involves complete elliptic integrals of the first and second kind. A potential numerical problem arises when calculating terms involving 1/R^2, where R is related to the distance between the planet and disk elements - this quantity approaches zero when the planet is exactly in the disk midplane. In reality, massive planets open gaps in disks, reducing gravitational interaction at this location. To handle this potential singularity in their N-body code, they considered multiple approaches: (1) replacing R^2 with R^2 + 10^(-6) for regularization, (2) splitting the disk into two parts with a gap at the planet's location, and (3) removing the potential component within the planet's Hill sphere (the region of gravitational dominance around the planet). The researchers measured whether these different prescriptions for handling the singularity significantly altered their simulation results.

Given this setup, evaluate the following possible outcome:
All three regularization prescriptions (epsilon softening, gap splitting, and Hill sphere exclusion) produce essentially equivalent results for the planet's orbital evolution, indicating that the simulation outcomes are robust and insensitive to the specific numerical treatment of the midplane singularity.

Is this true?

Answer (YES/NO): YES